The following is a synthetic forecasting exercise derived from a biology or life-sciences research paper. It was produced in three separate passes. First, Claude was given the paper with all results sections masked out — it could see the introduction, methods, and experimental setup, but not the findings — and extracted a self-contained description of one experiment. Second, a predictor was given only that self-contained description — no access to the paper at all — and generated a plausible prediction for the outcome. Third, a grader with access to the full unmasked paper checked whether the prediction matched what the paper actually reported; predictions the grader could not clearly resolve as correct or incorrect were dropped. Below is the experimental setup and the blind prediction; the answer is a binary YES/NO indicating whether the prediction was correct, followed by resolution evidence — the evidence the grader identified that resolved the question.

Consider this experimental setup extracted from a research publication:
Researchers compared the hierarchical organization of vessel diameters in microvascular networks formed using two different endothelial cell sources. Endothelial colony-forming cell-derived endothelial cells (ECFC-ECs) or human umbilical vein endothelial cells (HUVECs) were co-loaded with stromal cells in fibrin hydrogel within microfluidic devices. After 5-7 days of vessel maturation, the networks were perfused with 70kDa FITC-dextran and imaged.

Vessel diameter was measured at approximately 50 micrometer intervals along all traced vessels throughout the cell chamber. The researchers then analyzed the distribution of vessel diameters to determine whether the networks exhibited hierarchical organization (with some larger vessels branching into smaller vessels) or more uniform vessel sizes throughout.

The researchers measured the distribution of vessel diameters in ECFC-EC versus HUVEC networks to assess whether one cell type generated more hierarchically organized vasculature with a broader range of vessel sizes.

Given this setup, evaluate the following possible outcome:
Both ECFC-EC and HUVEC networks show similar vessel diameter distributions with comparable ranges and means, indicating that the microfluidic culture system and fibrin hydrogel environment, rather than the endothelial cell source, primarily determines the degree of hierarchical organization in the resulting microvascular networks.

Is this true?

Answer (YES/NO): NO